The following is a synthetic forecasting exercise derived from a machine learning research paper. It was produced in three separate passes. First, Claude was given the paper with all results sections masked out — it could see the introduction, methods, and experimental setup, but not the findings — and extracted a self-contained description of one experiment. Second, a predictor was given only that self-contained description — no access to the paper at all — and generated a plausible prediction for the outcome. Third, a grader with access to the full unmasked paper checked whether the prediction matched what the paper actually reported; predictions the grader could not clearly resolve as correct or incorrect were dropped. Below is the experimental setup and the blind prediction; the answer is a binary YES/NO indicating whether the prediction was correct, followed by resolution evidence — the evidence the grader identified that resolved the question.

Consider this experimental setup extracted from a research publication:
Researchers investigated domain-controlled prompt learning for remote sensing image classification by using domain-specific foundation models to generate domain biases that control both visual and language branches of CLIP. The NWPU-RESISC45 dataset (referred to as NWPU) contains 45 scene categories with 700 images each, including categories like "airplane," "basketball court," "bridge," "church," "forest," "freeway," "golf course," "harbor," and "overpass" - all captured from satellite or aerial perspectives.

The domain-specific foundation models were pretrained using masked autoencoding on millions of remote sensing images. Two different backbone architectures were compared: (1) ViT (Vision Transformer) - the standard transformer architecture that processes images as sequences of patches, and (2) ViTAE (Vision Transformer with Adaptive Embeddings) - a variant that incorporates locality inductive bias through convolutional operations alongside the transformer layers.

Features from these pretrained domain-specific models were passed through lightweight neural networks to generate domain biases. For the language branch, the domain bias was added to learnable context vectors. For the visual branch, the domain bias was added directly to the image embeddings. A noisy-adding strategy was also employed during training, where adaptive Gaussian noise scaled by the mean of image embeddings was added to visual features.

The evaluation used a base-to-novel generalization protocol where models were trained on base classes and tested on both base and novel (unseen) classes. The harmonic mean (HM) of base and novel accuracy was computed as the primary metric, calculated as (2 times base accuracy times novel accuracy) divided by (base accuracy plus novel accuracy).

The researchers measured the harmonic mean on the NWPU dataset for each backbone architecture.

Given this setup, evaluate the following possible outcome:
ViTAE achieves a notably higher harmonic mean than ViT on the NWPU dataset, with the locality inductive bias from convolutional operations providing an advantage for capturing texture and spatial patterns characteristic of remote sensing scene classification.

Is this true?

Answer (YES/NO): NO